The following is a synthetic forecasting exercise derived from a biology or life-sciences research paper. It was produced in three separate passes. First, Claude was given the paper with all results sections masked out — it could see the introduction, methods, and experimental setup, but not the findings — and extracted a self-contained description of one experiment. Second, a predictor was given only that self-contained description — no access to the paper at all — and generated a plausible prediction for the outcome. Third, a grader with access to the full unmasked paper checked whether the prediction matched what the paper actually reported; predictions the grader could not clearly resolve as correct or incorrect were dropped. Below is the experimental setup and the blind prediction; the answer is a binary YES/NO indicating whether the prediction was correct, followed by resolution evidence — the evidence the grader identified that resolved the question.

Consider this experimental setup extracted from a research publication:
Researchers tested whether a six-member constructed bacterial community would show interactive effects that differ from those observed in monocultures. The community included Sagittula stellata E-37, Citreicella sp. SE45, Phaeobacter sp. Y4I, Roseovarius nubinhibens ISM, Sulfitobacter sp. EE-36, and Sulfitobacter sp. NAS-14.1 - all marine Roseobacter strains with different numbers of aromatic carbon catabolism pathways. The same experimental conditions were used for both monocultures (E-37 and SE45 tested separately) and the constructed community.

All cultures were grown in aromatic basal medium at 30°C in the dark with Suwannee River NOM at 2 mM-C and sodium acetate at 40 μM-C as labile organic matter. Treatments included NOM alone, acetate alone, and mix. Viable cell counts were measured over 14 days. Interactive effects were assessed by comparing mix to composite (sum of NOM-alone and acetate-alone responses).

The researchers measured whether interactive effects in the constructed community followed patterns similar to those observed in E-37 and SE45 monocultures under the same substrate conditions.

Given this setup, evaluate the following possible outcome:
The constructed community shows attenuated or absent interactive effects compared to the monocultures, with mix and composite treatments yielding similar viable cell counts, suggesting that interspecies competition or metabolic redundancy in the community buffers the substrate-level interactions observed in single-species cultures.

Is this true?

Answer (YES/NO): NO